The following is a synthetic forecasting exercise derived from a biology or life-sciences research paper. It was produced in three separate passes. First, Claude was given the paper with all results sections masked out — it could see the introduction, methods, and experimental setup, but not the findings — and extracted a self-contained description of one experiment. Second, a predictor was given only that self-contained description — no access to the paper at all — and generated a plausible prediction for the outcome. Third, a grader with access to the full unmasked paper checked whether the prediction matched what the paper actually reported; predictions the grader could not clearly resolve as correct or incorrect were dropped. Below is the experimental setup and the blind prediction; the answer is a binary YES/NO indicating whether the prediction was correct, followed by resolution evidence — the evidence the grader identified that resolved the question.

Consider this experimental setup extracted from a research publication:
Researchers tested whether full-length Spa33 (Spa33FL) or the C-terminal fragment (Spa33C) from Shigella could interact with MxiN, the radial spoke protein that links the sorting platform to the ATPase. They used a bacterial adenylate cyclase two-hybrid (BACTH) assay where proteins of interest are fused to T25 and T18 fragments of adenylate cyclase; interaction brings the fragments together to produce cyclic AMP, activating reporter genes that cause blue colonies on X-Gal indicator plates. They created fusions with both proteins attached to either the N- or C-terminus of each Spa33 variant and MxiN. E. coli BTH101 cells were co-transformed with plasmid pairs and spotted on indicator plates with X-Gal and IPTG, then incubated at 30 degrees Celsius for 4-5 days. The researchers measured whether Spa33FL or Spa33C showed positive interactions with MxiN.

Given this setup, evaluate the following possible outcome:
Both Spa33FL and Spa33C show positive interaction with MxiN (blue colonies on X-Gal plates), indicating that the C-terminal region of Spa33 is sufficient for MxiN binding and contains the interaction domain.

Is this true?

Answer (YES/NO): NO